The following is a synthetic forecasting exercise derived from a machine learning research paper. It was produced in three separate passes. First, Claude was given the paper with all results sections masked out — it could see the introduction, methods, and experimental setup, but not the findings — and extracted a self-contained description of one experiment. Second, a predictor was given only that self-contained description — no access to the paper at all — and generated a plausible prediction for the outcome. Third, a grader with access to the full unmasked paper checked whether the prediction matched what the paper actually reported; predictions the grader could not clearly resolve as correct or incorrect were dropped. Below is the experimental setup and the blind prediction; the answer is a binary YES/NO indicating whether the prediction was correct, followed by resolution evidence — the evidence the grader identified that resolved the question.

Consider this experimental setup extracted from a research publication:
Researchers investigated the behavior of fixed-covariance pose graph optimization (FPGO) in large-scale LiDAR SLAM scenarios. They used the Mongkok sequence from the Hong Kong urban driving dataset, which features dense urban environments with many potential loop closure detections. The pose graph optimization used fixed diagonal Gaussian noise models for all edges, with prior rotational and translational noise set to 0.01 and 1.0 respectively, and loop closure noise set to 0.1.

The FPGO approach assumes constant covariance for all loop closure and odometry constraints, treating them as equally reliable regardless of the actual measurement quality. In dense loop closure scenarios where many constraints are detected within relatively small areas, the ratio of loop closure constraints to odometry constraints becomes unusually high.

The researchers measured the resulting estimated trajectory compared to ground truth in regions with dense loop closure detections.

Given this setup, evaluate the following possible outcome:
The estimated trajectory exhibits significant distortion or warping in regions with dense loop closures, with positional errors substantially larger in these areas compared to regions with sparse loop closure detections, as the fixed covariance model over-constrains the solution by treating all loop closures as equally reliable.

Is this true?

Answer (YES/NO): NO